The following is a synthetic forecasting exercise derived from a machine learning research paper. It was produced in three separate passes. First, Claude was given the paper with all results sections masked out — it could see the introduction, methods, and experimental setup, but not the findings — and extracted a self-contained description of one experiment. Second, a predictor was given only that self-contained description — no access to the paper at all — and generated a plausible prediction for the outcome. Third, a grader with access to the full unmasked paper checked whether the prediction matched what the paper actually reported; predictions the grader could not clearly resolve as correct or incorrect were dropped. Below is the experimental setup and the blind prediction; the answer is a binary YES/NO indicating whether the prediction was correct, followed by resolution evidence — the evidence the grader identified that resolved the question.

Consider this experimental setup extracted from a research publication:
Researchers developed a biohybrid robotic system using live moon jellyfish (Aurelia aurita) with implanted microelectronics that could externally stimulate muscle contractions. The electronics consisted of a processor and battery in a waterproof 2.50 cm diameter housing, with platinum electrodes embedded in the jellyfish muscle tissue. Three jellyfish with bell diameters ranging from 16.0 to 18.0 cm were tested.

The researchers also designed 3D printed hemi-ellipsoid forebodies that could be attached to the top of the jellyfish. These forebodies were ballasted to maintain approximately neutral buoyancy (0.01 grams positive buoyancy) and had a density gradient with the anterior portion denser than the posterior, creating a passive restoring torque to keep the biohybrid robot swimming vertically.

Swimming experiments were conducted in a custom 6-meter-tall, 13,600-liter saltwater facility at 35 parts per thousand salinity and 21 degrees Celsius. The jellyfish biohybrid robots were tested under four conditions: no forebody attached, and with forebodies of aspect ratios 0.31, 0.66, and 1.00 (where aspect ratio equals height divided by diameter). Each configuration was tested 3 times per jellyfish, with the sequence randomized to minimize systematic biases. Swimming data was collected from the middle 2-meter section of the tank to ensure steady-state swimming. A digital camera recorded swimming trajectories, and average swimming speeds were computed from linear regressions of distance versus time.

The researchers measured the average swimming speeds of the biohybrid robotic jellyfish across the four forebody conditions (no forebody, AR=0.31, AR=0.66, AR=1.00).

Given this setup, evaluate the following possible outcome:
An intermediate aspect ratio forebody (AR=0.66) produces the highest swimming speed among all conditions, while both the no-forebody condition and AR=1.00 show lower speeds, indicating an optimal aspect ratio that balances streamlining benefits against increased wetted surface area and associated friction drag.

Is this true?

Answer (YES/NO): NO